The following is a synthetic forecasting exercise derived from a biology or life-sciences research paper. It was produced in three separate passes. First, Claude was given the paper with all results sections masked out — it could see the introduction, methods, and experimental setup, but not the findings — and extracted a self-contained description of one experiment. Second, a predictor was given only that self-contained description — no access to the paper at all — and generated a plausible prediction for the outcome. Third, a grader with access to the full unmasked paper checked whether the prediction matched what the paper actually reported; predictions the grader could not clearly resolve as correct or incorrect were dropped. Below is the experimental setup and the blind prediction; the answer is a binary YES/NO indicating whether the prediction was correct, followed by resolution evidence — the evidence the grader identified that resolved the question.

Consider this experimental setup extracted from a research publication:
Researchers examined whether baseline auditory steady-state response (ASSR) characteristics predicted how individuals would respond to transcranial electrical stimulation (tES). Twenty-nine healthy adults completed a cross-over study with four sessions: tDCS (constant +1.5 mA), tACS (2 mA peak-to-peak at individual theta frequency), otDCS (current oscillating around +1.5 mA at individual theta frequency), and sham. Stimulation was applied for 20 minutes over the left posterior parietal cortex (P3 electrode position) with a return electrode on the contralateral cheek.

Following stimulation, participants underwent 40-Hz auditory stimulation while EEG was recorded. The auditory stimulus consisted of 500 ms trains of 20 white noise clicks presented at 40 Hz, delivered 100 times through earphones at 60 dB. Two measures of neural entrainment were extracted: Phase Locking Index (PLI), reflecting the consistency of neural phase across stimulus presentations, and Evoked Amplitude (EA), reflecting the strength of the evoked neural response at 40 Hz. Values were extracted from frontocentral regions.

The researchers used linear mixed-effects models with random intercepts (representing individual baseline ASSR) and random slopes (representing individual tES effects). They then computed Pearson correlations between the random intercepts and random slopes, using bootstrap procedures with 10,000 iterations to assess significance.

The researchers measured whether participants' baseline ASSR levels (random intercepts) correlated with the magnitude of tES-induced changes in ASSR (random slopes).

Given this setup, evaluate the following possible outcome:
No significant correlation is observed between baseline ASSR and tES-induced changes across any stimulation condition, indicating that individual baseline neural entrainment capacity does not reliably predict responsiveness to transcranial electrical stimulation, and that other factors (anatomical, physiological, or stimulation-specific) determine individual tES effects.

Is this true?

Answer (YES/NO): NO